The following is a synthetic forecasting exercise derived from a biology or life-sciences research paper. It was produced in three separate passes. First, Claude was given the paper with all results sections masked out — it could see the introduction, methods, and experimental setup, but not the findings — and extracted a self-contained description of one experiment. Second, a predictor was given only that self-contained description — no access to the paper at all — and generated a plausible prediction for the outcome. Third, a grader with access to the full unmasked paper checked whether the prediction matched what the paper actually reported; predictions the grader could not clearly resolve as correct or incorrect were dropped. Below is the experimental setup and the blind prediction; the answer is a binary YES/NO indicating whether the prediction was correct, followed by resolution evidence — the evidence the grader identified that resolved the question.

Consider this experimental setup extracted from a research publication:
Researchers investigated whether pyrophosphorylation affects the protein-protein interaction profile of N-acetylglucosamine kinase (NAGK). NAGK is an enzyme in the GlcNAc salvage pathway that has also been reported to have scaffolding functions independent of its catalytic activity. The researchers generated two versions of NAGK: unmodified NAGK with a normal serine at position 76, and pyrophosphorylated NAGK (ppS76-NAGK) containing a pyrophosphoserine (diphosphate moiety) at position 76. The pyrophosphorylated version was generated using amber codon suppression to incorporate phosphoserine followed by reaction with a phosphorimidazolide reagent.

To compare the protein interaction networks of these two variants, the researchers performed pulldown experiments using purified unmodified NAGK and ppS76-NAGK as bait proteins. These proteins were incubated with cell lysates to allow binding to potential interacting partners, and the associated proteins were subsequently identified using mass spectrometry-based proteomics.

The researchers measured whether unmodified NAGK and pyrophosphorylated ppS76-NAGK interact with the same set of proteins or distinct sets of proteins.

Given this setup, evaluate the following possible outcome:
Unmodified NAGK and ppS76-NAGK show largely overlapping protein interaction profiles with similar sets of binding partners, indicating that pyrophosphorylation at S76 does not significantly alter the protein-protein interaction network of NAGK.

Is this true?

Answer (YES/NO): NO